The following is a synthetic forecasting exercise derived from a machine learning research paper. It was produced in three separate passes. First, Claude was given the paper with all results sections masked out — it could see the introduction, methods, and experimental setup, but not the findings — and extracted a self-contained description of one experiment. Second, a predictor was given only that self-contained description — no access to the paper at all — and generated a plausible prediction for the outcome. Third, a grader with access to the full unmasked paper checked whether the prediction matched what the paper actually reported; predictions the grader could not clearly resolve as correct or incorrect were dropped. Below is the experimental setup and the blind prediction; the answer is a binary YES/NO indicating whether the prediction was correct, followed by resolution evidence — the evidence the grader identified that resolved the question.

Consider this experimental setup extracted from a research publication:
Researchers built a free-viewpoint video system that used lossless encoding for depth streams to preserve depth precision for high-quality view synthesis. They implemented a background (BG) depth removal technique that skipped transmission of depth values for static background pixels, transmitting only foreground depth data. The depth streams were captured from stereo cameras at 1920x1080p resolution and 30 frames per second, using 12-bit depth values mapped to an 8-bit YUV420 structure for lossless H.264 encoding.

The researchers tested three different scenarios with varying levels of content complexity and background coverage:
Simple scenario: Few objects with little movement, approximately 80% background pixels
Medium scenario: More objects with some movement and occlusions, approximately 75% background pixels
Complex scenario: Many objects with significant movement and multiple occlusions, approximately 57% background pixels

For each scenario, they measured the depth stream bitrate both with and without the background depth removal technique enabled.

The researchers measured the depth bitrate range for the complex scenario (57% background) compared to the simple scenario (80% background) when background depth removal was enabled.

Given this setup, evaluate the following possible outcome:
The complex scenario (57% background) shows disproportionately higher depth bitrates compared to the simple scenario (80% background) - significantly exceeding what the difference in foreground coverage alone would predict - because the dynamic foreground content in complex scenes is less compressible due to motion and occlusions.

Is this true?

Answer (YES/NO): NO